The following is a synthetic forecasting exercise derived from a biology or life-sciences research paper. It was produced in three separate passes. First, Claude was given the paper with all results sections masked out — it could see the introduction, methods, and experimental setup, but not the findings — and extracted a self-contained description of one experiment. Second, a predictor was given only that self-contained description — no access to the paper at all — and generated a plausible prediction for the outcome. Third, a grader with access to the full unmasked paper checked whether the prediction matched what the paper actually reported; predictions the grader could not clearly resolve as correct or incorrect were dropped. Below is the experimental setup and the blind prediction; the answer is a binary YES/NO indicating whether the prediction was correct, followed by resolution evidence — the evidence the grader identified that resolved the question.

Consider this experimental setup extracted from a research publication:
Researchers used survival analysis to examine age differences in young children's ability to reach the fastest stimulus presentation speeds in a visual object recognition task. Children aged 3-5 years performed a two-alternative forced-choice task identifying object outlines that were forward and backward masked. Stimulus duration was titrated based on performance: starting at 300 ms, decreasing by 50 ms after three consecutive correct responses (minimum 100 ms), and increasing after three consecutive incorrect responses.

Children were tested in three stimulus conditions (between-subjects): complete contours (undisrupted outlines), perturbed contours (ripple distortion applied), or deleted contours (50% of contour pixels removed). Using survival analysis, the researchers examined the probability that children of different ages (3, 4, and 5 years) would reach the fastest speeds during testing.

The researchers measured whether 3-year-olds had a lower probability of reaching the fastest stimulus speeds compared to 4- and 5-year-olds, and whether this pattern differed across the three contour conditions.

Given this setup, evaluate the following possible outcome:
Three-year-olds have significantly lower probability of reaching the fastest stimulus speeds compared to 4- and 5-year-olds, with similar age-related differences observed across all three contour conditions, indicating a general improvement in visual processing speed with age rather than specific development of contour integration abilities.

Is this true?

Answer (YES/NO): NO